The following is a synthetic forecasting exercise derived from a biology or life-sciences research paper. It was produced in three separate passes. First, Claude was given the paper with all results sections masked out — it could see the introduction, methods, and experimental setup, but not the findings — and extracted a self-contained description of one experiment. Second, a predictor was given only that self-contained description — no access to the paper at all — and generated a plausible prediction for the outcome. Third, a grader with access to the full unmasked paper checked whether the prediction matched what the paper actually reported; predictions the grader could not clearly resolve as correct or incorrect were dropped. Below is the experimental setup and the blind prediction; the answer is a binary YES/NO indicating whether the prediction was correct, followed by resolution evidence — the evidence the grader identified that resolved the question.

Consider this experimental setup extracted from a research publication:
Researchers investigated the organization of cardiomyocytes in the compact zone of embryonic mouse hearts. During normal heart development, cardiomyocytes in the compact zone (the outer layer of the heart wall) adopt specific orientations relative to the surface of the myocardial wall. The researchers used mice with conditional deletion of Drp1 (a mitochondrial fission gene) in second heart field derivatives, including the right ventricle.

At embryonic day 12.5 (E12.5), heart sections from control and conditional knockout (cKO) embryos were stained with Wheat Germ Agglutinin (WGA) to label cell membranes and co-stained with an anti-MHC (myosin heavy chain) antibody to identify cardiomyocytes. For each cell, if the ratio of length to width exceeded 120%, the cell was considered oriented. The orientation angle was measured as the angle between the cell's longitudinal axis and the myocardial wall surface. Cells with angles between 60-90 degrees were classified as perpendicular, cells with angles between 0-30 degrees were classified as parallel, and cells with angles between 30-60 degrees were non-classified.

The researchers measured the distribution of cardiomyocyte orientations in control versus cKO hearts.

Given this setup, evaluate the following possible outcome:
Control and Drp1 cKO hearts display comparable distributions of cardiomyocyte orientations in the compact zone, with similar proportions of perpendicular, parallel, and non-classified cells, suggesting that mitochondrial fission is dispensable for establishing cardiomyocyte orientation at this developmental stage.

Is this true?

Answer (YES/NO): NO